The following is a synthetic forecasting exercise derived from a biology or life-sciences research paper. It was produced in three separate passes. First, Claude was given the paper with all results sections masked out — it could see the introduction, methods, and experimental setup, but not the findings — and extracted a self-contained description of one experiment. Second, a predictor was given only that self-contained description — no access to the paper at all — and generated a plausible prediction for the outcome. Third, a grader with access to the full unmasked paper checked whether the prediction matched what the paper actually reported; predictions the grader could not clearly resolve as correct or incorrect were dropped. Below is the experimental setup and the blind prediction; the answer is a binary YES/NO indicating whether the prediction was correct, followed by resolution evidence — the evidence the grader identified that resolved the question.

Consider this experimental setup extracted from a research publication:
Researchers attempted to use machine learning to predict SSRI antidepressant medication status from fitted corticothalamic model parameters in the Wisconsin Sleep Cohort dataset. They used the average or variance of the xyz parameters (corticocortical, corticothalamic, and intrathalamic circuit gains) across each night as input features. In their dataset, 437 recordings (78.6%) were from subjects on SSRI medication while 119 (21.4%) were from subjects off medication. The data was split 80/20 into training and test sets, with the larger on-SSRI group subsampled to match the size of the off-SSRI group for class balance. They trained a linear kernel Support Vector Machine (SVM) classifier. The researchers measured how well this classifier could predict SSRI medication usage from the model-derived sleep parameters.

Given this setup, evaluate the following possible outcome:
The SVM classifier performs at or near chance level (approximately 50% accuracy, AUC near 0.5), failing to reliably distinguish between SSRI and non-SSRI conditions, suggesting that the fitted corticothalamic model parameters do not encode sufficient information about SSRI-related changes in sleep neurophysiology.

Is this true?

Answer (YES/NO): YES